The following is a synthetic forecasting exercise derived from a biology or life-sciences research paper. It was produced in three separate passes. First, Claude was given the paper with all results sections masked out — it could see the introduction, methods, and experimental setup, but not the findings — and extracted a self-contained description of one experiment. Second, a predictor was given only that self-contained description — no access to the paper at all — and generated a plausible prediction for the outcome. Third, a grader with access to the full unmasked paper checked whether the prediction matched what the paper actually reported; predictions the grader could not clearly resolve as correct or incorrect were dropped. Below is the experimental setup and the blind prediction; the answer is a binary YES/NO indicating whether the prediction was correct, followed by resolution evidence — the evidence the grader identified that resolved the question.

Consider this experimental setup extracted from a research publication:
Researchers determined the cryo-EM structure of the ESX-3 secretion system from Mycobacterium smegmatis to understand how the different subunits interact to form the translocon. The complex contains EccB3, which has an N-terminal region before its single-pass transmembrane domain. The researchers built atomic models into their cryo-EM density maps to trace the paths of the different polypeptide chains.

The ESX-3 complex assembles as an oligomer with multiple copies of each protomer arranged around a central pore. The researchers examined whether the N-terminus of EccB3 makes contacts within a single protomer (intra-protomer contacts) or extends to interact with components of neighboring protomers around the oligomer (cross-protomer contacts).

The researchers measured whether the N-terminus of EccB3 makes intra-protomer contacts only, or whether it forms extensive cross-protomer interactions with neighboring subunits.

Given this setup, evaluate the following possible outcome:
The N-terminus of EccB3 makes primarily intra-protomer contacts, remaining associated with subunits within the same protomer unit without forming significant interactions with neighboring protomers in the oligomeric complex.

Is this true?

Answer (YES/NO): NO